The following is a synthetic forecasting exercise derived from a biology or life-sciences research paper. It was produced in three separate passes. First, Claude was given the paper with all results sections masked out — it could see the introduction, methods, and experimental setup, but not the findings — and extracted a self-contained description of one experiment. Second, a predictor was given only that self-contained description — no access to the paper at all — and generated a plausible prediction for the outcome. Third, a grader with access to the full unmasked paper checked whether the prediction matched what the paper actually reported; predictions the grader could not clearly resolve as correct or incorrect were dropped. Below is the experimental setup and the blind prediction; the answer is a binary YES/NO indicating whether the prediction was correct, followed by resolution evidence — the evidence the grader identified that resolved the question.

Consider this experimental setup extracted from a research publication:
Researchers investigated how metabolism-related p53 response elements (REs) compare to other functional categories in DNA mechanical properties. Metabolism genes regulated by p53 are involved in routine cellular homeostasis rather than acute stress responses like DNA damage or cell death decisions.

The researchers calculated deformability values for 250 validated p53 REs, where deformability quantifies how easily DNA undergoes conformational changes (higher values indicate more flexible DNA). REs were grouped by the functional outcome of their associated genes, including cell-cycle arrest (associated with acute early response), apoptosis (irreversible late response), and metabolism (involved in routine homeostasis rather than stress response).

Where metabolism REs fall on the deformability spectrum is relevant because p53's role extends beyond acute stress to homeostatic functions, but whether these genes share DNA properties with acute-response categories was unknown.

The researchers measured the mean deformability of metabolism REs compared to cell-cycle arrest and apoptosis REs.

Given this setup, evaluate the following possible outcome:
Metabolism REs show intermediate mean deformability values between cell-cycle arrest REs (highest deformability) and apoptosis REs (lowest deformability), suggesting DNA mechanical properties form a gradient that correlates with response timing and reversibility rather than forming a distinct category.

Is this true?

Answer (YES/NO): NO